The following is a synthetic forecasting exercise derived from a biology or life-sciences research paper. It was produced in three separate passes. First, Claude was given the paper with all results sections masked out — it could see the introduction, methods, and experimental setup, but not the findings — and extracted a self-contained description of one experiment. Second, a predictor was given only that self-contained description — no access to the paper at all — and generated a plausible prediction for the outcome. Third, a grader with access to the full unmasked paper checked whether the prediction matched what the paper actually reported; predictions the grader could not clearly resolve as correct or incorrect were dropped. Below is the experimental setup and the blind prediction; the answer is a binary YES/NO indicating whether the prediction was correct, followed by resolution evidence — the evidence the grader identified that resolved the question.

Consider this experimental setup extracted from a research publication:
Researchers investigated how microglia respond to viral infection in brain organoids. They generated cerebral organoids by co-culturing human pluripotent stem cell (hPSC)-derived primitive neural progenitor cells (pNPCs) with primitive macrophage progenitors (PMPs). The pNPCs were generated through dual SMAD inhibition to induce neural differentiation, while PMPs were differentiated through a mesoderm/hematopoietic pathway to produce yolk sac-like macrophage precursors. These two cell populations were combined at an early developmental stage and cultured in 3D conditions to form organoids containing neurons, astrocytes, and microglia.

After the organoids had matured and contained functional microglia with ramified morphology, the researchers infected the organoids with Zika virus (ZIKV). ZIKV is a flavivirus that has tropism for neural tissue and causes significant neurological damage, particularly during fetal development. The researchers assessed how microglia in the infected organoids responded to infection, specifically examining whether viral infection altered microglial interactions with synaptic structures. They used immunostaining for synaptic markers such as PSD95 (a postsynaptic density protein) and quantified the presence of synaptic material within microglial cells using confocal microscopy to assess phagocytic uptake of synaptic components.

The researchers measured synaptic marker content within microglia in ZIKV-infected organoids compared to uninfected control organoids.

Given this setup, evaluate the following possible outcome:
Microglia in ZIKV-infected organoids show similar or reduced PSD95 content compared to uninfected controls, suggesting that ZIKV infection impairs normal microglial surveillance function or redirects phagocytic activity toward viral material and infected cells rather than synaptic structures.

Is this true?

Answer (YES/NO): NO